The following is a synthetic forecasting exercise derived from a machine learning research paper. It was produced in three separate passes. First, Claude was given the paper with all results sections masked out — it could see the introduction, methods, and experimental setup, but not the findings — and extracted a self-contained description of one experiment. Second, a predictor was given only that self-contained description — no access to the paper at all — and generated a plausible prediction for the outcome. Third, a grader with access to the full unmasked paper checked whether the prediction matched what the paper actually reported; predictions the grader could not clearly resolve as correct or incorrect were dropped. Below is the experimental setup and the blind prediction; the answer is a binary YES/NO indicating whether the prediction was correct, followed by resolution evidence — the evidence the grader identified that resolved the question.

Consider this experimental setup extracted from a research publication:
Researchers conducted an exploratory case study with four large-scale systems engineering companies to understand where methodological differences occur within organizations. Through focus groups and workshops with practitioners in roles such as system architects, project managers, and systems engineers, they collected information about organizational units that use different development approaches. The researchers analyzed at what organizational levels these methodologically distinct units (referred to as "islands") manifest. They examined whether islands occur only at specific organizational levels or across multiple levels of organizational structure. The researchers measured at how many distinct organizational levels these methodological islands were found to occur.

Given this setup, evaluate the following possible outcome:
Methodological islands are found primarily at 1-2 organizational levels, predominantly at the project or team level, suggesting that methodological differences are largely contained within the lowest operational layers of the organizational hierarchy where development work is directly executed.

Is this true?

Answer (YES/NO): NO